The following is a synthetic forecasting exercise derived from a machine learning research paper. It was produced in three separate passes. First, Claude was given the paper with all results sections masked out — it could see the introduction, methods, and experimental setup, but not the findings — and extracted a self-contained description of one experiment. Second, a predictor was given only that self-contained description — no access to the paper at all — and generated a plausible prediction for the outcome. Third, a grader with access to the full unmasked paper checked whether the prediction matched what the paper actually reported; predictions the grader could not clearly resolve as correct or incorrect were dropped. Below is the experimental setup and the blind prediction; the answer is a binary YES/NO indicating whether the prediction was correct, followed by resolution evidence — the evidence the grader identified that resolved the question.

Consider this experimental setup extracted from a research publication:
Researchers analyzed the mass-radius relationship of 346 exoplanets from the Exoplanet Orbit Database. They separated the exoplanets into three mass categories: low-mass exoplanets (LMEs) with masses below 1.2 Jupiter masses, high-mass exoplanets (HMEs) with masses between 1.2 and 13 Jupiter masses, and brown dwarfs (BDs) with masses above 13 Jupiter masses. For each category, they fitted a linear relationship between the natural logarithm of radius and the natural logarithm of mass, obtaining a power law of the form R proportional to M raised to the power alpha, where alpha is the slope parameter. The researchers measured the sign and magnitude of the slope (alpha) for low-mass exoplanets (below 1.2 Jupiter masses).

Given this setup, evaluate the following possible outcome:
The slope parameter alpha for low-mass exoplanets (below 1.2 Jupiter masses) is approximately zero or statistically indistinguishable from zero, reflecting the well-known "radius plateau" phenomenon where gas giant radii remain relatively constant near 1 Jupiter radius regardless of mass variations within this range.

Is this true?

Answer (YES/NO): NO